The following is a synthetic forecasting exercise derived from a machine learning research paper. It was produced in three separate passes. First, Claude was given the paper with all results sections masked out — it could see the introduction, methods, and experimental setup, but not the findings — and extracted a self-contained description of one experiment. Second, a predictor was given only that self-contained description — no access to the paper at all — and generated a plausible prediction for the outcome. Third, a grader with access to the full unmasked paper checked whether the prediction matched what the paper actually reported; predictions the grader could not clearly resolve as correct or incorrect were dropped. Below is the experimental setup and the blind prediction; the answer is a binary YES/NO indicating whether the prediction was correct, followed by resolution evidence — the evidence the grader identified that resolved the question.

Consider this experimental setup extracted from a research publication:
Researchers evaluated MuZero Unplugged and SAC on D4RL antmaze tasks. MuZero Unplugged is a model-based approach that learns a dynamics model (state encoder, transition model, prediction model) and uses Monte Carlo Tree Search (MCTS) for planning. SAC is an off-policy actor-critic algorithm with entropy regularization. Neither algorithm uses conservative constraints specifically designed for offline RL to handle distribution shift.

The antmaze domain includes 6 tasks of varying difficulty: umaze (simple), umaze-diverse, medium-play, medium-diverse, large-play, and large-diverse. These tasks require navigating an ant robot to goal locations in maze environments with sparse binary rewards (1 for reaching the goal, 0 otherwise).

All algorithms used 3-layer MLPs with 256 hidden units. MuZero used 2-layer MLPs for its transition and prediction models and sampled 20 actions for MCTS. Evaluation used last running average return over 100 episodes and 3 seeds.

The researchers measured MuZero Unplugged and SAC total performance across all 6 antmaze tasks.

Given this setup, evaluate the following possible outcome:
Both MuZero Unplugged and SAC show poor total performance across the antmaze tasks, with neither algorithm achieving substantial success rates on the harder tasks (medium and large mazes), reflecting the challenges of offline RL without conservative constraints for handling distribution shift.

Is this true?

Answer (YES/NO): YES